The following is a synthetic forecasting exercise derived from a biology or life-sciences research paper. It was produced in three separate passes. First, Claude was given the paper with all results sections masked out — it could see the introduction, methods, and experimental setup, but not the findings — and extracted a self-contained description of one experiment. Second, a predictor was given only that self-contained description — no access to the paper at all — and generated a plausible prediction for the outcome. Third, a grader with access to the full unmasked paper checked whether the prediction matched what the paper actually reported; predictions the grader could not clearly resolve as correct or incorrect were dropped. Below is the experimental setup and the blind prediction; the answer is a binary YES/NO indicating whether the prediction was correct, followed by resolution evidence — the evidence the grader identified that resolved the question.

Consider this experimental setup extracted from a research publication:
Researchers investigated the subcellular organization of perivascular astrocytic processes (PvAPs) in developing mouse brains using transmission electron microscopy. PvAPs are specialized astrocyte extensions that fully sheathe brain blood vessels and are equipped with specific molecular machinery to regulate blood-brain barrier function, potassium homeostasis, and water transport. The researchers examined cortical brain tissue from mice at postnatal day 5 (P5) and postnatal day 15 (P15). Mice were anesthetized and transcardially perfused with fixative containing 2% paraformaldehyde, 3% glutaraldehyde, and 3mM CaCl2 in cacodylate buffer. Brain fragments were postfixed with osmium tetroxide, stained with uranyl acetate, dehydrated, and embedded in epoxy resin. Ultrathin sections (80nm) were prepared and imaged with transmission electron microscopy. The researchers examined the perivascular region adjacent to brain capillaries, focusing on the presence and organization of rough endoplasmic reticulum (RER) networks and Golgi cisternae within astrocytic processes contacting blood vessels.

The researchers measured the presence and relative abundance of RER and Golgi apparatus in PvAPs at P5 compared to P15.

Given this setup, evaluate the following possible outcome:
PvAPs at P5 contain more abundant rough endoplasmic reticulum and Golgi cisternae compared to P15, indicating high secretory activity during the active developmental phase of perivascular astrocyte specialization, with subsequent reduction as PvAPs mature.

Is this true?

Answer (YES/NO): NO